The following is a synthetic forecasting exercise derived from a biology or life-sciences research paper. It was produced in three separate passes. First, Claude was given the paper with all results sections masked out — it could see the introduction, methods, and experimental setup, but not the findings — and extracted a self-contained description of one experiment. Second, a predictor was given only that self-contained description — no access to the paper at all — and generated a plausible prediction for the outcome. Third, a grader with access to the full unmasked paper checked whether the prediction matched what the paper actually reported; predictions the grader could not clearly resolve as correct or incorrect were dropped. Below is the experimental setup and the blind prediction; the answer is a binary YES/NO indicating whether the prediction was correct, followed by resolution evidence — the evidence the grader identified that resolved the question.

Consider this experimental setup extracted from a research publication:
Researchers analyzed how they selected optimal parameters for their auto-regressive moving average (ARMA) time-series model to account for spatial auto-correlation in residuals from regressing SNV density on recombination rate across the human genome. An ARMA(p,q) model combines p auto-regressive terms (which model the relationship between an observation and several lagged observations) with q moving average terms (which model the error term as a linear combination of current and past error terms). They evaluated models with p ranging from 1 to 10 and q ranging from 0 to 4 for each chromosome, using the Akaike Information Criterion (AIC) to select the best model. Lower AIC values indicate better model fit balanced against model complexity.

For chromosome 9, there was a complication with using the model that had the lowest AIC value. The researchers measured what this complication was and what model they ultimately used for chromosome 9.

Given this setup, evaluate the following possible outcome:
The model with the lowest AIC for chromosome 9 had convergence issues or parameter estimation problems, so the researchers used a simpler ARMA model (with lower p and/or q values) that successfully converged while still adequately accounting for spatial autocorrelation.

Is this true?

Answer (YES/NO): NO